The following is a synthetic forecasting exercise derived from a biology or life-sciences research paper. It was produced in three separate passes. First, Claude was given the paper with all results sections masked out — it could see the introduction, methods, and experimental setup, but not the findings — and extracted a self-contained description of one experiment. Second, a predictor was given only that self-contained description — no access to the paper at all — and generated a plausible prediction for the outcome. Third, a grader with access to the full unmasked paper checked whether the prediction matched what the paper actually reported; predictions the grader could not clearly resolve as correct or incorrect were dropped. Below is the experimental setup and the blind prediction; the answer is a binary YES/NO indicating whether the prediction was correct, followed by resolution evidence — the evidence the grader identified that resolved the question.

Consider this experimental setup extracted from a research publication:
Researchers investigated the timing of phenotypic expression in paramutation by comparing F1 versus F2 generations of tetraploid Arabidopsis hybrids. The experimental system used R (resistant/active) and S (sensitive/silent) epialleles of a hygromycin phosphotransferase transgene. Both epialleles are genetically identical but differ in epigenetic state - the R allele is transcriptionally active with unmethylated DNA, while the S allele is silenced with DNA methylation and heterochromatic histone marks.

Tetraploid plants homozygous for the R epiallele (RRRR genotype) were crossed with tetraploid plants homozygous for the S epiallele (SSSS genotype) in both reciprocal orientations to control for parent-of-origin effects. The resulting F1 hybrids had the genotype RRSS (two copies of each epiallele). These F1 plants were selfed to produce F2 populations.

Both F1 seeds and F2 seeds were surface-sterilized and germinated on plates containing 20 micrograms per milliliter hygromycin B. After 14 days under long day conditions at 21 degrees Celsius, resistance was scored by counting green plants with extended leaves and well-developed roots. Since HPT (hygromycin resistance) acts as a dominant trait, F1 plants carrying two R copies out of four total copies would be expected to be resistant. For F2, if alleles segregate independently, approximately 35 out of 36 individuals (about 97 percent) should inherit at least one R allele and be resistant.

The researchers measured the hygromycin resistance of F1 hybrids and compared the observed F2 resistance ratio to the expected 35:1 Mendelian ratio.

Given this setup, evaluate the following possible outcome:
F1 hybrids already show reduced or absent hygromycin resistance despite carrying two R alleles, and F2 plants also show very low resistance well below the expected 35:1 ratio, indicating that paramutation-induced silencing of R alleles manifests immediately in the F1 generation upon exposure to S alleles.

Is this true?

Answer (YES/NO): NO